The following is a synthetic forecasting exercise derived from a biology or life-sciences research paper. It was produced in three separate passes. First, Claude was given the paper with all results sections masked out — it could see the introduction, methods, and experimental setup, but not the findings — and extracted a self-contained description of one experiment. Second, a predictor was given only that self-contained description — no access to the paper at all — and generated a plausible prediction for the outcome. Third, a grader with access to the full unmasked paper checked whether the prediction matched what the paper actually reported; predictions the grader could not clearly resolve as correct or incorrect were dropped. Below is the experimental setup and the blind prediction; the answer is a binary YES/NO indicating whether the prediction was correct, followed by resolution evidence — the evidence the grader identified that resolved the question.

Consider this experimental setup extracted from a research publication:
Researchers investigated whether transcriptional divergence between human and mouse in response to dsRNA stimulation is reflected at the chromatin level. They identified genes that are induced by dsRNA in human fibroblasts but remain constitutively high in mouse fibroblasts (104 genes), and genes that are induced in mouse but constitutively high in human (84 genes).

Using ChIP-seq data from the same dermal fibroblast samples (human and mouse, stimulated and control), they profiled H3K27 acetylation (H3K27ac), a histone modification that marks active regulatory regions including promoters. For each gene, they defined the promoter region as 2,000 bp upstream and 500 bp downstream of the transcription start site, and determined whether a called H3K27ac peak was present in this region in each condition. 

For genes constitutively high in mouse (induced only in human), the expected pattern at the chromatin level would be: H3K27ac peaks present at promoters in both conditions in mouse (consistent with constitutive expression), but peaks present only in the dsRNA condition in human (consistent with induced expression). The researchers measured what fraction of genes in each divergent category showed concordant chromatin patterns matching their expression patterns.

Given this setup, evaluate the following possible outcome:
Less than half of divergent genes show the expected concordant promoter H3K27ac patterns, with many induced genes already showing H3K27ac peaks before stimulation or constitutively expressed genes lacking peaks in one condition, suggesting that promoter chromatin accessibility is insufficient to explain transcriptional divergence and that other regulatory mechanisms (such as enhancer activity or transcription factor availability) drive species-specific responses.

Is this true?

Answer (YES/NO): NO